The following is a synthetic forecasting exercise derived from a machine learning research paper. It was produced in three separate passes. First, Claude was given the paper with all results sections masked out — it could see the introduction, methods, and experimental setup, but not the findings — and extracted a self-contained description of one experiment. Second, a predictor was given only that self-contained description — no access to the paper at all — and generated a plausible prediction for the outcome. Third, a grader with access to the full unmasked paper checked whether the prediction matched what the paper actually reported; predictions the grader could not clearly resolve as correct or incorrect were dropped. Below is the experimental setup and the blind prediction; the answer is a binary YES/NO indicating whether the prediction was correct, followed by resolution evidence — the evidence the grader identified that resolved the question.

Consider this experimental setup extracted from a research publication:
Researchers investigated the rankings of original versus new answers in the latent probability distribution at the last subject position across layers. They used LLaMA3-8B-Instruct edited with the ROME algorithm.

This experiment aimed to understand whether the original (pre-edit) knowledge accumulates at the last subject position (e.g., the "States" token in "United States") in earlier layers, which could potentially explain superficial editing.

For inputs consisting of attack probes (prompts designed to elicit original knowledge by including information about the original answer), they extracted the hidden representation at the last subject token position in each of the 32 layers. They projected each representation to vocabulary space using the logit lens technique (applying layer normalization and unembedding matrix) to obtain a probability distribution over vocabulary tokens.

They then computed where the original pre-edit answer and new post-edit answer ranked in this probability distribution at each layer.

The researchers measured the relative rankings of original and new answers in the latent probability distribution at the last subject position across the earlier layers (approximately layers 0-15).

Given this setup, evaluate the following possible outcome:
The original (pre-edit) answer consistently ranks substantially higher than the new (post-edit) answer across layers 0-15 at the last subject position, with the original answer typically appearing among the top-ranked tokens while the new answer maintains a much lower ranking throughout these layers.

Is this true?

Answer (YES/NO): NO